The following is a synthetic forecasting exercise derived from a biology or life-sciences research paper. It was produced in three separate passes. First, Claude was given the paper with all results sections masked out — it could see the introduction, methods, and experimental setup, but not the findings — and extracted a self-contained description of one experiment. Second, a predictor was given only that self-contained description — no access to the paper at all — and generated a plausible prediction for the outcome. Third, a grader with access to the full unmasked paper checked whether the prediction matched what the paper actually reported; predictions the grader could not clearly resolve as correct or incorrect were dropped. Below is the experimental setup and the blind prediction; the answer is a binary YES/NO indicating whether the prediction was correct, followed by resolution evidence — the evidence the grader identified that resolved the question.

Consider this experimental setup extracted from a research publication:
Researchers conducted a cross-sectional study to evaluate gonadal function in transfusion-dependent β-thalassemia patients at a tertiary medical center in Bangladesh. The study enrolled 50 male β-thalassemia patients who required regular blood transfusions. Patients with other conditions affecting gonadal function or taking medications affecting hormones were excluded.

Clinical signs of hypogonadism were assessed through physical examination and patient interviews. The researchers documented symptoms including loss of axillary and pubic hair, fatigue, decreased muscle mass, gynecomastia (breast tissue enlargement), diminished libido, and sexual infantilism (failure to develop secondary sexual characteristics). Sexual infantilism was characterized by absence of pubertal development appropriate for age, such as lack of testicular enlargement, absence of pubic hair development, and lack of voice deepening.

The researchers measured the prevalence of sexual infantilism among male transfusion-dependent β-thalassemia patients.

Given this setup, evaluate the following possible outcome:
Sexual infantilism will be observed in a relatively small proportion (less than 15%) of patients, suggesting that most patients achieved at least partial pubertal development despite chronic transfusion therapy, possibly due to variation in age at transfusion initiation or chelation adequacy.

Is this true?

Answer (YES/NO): NO